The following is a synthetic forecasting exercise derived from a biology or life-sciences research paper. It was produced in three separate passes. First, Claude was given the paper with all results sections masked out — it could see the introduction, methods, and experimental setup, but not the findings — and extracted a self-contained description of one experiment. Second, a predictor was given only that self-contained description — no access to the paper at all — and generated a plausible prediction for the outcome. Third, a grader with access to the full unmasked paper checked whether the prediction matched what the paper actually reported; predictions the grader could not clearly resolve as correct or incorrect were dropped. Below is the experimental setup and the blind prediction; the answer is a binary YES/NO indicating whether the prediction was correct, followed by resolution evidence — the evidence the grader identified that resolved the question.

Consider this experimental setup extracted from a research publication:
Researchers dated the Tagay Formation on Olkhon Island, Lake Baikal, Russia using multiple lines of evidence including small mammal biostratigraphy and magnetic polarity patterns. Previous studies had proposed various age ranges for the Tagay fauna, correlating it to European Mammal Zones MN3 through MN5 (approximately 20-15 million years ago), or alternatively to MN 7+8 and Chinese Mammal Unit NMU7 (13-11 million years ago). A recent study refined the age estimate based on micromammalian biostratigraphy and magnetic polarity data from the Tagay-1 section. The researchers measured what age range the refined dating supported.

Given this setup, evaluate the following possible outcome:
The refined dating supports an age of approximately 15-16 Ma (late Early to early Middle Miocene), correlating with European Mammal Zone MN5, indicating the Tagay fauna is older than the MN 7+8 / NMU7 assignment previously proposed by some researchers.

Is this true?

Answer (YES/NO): NO